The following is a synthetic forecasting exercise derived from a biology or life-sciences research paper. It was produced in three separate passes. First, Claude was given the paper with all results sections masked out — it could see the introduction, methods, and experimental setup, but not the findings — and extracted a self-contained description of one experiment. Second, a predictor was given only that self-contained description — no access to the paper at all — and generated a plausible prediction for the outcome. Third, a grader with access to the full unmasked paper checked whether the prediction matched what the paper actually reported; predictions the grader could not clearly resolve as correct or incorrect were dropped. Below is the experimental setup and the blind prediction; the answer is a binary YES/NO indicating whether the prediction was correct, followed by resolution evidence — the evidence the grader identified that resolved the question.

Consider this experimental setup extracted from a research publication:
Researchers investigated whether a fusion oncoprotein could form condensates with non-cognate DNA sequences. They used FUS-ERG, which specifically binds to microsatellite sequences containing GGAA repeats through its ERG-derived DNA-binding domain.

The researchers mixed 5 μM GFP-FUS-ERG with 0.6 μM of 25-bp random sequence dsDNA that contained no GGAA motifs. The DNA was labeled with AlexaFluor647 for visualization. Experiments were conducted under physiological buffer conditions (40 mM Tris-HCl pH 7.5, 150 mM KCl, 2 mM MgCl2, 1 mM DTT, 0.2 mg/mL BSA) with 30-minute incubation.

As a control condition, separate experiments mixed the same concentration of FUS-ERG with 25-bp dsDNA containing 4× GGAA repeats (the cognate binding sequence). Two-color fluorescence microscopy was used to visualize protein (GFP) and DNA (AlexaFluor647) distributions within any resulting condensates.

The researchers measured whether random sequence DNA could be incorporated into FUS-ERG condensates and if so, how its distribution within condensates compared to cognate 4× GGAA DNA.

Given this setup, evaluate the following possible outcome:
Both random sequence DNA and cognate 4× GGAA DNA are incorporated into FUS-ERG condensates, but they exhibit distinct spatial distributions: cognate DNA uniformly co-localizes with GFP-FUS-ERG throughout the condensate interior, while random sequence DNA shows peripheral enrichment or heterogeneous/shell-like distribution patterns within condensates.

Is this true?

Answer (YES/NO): NO